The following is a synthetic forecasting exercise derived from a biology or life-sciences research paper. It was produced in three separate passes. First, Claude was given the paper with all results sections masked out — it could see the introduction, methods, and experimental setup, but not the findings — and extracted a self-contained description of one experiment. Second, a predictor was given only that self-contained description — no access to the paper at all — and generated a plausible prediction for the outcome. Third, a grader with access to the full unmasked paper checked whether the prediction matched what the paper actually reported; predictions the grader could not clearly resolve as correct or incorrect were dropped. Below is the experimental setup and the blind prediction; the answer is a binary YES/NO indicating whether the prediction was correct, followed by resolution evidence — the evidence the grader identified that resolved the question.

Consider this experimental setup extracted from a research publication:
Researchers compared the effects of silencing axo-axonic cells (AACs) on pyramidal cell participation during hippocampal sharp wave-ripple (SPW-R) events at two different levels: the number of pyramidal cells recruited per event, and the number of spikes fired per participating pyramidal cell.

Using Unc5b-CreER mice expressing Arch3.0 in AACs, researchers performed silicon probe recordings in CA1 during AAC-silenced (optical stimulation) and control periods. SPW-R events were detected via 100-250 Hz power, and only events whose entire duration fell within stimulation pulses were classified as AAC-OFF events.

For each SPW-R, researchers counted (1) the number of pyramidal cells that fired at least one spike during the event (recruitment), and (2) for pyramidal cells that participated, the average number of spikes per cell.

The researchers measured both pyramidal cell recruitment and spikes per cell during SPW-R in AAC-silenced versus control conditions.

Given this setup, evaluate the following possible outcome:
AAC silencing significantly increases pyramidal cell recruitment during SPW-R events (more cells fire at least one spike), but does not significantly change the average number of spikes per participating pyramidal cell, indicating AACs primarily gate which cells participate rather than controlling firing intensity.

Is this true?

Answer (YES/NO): NO